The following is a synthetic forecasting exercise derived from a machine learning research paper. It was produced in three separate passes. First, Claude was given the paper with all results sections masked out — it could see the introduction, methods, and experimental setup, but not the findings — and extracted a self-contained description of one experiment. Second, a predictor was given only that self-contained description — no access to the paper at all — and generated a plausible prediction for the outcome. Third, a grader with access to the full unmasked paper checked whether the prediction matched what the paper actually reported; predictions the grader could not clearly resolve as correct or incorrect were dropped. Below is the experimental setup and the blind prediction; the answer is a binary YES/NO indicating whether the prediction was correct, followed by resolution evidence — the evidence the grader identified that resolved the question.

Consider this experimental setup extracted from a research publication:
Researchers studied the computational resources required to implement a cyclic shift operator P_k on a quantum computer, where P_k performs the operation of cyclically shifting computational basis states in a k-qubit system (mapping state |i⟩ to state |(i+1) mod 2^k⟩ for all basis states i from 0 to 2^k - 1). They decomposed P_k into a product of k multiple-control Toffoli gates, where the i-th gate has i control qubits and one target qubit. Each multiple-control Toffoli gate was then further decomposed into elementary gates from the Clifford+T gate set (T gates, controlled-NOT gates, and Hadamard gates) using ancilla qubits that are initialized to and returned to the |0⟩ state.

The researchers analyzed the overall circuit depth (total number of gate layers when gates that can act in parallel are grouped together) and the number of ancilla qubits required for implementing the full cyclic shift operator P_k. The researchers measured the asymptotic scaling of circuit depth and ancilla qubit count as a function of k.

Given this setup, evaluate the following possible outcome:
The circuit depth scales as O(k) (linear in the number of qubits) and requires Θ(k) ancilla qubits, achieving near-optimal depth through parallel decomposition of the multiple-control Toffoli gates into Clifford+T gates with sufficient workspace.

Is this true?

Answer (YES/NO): NO